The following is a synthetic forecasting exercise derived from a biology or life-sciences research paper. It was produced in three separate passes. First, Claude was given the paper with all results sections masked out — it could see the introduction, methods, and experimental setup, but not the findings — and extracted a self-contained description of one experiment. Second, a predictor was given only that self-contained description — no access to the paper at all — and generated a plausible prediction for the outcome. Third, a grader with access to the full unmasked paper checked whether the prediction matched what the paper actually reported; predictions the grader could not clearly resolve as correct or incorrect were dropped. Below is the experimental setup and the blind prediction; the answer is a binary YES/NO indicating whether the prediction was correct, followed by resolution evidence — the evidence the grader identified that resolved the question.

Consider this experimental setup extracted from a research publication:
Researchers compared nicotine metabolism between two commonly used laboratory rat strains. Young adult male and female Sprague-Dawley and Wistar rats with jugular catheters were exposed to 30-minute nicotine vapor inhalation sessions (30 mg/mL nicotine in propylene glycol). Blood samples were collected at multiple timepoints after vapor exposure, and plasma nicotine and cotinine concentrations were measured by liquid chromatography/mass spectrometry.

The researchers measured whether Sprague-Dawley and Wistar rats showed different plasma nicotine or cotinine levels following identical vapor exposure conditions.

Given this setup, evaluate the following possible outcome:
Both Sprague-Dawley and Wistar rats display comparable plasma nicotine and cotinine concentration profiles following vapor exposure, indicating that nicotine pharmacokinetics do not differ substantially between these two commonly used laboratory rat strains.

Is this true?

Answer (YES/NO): YES